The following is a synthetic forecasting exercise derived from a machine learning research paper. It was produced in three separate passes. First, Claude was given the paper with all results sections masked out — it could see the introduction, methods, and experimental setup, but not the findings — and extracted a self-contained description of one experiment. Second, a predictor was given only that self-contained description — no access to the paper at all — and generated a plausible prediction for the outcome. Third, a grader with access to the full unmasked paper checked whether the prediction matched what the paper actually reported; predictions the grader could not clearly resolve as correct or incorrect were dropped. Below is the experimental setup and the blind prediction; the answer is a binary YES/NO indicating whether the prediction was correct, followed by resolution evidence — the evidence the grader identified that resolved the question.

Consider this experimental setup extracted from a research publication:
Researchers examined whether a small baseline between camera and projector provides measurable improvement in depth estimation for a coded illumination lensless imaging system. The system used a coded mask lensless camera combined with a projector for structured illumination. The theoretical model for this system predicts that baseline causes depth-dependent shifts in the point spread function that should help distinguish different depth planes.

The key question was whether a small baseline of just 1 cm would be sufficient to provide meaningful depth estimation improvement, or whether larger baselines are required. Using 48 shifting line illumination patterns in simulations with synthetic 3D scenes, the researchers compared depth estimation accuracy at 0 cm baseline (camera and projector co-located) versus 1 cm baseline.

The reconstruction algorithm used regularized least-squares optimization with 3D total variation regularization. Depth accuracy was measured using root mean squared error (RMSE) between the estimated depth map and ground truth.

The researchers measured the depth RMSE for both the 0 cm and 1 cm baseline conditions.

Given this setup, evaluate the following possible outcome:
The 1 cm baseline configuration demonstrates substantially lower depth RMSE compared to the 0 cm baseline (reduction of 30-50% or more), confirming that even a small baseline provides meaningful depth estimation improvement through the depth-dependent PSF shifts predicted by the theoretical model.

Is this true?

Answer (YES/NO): NO